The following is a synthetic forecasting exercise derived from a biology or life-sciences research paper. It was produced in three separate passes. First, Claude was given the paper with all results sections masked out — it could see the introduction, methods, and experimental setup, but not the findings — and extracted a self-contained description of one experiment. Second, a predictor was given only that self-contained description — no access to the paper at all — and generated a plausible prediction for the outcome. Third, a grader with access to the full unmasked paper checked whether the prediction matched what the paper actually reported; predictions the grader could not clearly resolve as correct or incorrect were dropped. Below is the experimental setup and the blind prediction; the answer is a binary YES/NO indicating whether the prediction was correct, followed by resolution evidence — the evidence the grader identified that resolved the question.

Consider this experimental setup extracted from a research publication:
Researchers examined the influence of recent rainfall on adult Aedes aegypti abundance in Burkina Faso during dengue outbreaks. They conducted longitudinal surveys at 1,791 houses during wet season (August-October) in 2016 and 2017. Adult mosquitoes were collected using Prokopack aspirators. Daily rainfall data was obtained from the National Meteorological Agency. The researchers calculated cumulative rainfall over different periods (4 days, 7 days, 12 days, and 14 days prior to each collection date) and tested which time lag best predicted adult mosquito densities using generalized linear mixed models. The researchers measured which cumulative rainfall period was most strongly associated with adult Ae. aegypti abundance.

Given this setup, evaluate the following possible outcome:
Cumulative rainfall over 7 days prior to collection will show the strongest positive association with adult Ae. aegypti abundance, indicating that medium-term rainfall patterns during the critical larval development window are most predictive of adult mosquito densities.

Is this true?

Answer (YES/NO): NO